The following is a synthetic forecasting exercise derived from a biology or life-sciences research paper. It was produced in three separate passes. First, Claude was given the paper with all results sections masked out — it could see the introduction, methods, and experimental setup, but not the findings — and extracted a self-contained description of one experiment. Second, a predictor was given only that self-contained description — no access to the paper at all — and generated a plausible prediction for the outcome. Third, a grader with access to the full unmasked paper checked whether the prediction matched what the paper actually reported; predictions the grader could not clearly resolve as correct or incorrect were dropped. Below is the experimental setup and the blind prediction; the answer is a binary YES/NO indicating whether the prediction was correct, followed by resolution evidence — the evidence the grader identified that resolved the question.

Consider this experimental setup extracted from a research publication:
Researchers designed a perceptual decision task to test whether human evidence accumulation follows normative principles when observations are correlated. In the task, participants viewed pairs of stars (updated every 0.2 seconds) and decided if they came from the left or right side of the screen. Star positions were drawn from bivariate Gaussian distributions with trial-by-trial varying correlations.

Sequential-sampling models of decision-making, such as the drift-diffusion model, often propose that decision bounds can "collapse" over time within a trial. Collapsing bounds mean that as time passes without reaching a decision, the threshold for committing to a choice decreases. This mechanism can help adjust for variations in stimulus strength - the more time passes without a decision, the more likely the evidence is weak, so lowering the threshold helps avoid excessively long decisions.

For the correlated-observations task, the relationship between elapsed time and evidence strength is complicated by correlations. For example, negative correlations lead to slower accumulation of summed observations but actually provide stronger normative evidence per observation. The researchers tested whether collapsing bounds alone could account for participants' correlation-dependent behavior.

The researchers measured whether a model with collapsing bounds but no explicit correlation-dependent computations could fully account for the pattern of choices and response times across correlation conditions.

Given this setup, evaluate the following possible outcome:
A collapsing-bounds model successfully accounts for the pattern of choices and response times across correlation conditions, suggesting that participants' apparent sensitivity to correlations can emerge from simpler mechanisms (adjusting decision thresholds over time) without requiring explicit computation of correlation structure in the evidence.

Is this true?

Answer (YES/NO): NO